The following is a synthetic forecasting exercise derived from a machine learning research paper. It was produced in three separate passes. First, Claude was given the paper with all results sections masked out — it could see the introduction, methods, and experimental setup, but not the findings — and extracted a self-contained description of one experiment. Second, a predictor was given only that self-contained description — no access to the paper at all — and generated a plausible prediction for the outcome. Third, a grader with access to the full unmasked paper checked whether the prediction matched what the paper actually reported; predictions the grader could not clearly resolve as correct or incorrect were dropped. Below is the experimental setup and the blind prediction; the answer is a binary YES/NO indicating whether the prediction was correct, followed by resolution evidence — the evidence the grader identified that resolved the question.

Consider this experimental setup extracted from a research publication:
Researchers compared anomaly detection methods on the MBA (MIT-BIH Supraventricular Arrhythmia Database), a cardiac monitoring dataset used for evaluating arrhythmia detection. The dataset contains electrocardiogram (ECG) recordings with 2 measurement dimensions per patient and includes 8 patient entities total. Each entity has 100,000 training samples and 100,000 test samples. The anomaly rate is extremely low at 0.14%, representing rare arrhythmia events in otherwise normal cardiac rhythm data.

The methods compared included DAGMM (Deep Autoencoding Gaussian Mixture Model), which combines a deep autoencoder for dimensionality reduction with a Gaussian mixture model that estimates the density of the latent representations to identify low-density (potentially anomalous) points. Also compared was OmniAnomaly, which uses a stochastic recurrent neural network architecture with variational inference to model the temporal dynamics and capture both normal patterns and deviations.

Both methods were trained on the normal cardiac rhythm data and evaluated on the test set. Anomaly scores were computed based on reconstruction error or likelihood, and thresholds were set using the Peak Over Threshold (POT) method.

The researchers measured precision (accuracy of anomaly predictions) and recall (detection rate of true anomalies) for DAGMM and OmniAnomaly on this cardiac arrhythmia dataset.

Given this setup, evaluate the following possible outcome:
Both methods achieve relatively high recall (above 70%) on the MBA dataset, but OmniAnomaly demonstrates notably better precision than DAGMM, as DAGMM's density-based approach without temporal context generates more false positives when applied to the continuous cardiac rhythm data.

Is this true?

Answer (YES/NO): NO